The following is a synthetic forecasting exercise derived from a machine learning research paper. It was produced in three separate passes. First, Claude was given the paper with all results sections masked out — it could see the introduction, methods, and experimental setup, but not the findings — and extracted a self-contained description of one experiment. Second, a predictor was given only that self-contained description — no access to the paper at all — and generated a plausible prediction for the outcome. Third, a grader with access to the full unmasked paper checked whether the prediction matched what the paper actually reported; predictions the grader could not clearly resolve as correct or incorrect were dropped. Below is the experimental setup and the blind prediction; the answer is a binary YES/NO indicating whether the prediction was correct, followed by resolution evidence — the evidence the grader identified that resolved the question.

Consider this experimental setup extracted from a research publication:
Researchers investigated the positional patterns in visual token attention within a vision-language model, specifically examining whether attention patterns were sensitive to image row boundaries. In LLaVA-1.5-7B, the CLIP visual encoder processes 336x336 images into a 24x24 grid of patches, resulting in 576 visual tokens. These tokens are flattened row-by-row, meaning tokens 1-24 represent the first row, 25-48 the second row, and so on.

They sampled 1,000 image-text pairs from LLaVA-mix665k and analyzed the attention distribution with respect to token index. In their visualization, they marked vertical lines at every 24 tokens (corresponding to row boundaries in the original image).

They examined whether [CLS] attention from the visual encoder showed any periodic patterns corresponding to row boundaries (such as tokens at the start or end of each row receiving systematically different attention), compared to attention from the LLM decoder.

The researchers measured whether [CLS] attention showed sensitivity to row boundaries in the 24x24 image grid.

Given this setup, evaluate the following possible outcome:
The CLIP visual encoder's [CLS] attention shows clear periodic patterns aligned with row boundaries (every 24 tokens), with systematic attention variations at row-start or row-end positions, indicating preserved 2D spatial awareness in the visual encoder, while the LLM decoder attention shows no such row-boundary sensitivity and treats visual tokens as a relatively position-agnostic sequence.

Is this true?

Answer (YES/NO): NO